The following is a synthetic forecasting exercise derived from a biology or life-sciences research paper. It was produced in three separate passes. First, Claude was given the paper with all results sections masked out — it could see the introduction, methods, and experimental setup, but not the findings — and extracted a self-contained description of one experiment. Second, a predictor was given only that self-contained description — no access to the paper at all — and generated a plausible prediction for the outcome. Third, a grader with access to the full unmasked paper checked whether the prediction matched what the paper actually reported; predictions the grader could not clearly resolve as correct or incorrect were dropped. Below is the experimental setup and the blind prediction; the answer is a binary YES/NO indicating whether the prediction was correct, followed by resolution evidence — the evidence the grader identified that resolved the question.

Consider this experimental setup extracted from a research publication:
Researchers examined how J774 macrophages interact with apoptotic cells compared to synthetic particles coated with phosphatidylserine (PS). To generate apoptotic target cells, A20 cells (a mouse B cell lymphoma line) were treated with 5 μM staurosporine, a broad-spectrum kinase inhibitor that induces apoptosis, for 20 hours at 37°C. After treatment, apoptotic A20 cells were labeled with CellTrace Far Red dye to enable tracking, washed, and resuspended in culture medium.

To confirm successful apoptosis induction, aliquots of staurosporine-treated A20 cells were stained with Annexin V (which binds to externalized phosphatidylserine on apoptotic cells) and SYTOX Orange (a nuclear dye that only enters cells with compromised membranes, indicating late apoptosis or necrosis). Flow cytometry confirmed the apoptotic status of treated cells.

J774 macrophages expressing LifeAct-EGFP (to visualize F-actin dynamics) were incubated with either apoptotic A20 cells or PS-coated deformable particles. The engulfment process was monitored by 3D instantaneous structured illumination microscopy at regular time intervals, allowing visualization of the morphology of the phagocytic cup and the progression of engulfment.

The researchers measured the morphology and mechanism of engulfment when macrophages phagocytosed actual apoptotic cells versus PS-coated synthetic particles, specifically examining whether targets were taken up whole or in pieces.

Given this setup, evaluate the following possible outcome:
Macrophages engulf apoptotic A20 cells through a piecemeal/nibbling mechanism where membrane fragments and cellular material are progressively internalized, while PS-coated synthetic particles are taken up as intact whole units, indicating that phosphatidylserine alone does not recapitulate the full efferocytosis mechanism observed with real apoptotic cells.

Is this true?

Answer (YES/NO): NO